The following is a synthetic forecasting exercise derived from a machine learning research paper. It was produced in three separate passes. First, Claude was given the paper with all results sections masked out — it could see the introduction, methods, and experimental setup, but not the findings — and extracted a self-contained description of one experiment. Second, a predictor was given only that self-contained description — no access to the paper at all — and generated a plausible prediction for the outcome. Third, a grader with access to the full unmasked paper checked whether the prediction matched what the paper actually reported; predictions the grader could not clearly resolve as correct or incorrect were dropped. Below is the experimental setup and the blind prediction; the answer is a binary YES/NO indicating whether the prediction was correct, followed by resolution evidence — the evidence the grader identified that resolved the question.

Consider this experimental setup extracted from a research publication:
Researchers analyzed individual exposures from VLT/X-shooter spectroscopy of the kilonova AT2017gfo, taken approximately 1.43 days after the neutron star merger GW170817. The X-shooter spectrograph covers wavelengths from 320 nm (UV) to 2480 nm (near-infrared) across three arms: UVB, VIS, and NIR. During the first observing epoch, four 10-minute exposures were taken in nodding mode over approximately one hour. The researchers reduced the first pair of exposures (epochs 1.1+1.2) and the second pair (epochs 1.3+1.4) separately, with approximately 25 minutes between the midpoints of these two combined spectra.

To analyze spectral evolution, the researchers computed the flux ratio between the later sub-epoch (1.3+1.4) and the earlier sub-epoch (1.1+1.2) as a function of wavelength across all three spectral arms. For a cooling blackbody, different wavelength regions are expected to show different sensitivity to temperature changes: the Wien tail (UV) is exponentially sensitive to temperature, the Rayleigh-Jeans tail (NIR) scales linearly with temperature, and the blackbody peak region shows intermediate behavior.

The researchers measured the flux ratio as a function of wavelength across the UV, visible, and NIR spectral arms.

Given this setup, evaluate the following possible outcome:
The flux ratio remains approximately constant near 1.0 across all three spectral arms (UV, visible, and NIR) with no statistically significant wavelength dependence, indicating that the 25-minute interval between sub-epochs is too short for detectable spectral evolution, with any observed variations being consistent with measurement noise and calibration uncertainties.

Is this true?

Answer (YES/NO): NO